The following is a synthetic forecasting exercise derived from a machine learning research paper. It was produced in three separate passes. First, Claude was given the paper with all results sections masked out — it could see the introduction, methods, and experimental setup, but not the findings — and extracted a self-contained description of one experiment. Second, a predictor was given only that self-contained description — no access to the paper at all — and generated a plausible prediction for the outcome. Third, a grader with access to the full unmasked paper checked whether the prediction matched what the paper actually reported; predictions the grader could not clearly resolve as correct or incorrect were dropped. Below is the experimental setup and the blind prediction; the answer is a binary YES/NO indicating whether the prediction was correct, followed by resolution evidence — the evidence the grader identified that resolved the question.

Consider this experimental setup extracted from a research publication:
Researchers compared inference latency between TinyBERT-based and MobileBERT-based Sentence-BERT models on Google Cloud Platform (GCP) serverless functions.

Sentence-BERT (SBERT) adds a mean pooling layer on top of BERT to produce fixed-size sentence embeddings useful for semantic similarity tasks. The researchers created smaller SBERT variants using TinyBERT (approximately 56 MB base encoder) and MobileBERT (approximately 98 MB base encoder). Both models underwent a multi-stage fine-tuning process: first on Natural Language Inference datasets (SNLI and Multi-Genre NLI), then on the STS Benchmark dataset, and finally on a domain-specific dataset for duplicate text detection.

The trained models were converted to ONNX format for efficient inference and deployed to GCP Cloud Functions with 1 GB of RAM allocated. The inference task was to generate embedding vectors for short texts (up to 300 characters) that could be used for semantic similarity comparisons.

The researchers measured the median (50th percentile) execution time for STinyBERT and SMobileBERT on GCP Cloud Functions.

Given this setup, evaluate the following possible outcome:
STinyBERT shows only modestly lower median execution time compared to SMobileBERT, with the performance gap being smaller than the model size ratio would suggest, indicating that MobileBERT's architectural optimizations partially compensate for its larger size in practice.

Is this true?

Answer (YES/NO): NO